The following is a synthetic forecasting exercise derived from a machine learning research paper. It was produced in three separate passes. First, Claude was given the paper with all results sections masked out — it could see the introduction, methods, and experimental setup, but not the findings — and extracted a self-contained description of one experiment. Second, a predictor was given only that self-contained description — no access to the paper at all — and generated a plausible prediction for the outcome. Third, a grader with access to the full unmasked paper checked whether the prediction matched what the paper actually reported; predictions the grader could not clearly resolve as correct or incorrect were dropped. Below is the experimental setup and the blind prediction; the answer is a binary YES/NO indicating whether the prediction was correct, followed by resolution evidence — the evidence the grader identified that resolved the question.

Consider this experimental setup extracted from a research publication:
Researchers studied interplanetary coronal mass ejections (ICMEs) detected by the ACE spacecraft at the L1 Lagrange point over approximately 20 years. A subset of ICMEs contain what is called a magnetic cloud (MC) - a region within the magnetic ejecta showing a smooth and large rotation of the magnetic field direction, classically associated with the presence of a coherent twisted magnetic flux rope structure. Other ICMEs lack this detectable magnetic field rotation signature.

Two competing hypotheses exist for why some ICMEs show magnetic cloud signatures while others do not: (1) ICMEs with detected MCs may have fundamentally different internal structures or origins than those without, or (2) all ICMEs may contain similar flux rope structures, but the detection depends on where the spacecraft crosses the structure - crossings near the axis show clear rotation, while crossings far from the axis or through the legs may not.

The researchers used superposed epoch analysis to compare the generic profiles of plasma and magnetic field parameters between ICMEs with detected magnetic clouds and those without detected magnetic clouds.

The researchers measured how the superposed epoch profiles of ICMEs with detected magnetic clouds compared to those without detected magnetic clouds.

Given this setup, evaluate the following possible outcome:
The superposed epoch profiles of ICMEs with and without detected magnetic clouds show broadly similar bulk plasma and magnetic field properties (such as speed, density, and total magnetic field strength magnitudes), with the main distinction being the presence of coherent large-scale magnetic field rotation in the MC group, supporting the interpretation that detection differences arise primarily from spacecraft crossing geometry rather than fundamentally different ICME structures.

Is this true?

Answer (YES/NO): NO